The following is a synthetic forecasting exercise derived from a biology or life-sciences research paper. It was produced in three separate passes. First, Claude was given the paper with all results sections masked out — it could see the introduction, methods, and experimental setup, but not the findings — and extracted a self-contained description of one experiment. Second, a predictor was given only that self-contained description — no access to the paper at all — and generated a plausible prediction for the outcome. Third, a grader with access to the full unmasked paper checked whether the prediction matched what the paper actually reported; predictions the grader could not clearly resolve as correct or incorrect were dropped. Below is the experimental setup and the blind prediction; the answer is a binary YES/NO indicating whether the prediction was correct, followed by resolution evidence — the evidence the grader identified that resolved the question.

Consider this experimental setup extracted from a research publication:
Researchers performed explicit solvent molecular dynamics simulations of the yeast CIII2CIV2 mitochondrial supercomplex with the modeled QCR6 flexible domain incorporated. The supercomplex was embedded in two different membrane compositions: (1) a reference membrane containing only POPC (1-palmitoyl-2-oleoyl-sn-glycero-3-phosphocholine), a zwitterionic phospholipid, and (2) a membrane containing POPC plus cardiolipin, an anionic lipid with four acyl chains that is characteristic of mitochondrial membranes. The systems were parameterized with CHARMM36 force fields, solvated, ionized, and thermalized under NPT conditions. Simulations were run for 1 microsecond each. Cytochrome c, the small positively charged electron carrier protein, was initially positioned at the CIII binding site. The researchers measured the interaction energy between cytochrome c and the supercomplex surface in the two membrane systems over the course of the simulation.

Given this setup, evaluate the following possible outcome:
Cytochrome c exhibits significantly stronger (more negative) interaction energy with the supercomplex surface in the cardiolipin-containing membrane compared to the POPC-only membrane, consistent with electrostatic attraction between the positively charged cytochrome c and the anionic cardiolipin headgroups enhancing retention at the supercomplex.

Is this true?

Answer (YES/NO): NO